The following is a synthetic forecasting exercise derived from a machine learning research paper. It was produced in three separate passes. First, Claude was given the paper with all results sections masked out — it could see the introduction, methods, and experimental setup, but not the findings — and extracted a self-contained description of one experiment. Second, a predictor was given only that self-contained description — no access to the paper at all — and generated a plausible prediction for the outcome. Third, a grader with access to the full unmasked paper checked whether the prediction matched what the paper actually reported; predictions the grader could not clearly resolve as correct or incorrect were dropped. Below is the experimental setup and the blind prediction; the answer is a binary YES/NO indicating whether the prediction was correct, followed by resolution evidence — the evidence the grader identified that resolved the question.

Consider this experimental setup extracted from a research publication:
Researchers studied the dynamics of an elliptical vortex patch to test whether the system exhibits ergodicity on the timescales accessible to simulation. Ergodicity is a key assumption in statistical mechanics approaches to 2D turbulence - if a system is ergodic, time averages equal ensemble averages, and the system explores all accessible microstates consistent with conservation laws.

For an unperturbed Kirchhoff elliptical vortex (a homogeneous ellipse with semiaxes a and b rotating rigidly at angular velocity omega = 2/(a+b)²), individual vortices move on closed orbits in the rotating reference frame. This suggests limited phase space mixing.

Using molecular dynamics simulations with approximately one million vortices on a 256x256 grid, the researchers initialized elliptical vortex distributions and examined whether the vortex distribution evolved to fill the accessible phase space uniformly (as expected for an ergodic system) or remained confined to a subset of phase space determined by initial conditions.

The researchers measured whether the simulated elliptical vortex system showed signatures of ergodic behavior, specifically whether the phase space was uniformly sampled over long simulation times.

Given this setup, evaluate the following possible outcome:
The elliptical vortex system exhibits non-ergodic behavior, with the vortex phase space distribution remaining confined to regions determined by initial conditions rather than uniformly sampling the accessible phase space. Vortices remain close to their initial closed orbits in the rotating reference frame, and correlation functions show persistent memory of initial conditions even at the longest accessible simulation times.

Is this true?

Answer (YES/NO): NO